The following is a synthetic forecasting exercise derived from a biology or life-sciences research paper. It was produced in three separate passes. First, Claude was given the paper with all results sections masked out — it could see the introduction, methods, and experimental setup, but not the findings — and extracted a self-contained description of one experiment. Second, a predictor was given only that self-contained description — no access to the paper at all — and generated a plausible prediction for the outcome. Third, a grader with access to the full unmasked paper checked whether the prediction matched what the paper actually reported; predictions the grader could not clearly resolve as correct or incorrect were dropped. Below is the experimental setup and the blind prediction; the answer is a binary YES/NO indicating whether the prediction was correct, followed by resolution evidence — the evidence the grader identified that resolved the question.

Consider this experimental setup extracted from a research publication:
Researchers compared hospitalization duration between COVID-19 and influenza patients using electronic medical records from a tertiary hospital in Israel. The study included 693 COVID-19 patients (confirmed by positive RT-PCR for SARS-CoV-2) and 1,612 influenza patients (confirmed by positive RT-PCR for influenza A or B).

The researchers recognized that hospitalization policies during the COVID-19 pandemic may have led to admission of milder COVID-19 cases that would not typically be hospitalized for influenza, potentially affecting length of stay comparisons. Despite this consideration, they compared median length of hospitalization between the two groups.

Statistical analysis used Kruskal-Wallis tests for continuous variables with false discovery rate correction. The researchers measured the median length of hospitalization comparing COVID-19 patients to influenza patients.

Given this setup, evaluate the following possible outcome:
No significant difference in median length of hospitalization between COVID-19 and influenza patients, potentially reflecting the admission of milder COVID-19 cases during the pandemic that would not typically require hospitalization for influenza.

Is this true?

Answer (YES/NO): NO